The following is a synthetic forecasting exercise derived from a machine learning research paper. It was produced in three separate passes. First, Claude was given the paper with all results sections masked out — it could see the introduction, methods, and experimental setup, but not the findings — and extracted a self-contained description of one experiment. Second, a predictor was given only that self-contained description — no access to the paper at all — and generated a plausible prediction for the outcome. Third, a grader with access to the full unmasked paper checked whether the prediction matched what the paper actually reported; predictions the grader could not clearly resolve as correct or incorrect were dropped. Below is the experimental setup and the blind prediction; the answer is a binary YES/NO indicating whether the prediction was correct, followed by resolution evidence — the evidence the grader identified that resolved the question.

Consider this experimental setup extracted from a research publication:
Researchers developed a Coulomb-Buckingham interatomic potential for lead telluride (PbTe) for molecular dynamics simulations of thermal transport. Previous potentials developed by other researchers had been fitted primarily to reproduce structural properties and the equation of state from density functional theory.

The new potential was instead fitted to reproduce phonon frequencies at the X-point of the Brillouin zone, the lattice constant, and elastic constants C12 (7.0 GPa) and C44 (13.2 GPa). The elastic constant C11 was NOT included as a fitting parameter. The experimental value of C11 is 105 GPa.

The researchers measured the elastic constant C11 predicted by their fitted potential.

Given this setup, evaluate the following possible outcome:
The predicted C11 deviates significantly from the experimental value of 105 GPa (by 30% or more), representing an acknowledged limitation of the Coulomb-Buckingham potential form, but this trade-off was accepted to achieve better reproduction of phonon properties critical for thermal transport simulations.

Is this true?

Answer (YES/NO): YES